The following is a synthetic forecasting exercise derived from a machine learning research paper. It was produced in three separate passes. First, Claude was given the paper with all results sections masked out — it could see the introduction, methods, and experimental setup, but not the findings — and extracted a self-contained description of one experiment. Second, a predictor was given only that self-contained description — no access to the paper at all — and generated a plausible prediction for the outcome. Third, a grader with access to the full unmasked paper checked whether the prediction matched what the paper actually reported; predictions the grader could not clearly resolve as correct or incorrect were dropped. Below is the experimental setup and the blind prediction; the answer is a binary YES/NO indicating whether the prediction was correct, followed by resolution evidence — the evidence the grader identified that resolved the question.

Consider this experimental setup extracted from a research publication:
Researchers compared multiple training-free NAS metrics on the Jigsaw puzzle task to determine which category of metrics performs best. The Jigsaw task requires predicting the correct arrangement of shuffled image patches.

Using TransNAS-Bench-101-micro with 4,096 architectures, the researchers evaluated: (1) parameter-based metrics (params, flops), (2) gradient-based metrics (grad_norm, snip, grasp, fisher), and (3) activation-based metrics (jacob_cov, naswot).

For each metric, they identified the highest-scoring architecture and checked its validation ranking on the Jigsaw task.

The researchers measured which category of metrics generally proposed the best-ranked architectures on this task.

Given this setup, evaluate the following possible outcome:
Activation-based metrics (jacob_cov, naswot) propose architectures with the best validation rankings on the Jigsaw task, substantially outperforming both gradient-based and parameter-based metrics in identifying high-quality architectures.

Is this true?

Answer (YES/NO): NO